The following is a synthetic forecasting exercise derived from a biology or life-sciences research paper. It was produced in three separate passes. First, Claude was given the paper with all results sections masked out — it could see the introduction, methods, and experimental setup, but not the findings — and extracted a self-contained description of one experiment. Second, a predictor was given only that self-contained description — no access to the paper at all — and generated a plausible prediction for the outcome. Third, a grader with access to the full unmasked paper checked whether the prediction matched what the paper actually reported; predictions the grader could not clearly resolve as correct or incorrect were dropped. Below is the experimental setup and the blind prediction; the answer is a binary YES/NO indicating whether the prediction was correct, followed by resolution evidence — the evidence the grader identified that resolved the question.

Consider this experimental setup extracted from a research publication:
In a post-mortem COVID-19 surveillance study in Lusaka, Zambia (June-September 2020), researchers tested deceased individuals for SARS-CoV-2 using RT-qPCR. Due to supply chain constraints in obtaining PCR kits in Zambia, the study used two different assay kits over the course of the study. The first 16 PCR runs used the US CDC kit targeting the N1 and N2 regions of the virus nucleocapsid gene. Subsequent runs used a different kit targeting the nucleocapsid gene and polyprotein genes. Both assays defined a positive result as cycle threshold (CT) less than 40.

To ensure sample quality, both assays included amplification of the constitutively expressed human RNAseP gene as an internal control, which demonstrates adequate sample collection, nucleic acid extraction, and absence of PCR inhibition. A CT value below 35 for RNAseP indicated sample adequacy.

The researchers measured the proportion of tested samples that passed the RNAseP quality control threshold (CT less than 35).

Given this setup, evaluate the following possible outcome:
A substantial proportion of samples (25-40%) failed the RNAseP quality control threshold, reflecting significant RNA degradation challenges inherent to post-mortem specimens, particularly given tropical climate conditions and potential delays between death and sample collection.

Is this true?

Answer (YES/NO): NO